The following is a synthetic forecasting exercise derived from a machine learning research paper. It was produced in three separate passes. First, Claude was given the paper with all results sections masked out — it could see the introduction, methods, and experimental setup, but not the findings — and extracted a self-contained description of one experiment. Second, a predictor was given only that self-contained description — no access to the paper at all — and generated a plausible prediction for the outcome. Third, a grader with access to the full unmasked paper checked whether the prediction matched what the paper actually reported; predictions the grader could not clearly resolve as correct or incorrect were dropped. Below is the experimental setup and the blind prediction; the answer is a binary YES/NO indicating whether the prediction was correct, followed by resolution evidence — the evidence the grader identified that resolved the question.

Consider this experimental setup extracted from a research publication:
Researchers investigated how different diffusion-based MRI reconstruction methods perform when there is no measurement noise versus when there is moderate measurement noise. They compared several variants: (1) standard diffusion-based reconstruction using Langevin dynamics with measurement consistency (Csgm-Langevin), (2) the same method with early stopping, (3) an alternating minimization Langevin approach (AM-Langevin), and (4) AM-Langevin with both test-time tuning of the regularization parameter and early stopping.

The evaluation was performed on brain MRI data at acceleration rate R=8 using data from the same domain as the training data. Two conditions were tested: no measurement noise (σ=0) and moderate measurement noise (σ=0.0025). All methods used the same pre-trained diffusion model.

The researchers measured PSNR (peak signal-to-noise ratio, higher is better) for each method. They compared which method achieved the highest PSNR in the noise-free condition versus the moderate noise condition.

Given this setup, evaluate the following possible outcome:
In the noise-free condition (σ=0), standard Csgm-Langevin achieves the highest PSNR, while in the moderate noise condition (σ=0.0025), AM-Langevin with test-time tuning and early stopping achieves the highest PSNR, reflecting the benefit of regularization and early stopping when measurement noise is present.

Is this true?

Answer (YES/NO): NO